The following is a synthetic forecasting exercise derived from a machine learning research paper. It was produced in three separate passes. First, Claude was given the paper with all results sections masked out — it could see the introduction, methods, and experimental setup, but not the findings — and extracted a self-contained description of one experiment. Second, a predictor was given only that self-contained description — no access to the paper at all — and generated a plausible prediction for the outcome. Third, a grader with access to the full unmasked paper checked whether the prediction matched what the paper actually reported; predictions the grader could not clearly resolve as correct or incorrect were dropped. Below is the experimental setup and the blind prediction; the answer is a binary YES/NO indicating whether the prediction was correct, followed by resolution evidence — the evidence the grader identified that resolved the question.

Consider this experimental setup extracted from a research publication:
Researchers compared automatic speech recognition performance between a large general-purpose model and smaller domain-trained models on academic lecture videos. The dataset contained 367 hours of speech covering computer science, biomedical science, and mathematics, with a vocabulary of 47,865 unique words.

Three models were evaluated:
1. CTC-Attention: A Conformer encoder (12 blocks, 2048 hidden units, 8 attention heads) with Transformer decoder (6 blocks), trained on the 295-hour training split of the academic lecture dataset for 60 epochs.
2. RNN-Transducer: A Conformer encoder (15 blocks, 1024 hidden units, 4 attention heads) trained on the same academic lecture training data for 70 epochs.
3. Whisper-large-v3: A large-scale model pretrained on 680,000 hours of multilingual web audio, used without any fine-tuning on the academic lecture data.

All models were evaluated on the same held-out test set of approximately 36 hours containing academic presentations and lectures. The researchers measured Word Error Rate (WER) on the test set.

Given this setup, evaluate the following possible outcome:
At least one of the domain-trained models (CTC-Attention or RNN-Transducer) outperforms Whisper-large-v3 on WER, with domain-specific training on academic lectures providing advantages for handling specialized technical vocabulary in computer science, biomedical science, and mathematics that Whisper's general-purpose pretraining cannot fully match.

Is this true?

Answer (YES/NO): NO